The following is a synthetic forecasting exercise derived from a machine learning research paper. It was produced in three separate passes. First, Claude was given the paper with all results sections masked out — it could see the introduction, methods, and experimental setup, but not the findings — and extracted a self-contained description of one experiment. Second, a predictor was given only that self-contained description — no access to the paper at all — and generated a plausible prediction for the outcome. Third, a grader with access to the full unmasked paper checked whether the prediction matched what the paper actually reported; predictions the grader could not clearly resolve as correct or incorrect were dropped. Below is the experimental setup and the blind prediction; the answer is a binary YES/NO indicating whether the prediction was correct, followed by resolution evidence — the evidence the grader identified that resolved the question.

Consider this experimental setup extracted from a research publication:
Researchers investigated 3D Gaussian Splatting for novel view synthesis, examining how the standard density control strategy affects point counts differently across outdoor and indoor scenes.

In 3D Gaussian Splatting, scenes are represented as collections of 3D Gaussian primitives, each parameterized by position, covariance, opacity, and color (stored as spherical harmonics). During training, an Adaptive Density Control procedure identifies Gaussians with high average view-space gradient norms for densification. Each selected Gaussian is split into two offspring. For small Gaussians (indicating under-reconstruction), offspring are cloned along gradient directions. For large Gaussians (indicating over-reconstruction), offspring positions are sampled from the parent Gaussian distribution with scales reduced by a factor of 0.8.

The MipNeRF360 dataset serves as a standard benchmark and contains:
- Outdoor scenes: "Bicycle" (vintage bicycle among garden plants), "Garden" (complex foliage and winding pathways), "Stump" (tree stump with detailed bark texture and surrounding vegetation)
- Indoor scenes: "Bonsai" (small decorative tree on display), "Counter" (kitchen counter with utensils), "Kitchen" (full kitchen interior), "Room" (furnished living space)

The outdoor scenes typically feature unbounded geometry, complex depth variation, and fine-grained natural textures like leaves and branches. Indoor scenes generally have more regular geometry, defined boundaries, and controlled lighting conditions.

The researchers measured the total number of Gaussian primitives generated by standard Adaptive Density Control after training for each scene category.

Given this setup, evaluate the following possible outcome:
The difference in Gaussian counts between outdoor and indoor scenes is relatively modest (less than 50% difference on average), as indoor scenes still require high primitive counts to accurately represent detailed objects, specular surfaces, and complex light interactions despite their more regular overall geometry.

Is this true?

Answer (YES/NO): NO